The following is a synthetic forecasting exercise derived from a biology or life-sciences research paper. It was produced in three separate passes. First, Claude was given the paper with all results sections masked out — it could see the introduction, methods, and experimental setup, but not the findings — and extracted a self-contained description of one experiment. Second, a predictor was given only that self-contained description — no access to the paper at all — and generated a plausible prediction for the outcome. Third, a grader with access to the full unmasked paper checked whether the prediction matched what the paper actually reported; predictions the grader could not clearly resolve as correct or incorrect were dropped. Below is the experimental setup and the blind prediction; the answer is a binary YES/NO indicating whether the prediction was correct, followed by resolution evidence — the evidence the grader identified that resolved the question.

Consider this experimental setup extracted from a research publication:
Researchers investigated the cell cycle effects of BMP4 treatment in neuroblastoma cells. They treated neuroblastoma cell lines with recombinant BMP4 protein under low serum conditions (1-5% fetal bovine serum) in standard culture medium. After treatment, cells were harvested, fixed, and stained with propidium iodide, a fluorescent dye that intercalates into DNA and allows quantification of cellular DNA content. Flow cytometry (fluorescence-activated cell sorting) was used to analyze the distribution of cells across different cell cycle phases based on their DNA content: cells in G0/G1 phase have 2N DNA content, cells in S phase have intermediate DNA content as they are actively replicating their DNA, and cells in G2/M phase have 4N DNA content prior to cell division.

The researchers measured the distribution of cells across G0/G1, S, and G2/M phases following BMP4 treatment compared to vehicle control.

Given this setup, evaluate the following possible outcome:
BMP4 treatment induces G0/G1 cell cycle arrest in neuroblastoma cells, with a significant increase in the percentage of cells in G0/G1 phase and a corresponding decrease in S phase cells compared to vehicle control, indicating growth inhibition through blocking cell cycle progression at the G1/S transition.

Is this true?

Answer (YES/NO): YES